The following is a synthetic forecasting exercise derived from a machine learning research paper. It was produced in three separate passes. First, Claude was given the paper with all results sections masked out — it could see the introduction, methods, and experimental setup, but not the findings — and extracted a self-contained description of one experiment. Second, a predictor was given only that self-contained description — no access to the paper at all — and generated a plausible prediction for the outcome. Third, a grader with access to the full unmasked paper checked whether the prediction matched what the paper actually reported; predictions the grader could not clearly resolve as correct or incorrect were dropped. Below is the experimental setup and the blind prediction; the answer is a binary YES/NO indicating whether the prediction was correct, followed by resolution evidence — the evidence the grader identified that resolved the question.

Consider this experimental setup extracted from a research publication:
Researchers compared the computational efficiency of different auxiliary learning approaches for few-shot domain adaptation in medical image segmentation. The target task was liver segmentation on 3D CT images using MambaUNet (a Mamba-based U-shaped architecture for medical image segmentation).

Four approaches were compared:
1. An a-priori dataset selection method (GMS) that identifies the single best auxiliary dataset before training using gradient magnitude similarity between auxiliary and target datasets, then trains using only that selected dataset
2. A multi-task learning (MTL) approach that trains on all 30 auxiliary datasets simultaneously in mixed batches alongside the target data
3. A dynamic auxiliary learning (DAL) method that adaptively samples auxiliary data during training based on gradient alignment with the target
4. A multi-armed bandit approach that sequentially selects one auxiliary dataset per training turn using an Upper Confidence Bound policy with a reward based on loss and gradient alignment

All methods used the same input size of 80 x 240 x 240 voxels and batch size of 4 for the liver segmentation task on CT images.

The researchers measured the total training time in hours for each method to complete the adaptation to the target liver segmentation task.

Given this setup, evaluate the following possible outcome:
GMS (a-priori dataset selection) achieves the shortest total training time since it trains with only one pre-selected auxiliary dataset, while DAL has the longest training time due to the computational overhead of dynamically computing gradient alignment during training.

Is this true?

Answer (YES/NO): NO